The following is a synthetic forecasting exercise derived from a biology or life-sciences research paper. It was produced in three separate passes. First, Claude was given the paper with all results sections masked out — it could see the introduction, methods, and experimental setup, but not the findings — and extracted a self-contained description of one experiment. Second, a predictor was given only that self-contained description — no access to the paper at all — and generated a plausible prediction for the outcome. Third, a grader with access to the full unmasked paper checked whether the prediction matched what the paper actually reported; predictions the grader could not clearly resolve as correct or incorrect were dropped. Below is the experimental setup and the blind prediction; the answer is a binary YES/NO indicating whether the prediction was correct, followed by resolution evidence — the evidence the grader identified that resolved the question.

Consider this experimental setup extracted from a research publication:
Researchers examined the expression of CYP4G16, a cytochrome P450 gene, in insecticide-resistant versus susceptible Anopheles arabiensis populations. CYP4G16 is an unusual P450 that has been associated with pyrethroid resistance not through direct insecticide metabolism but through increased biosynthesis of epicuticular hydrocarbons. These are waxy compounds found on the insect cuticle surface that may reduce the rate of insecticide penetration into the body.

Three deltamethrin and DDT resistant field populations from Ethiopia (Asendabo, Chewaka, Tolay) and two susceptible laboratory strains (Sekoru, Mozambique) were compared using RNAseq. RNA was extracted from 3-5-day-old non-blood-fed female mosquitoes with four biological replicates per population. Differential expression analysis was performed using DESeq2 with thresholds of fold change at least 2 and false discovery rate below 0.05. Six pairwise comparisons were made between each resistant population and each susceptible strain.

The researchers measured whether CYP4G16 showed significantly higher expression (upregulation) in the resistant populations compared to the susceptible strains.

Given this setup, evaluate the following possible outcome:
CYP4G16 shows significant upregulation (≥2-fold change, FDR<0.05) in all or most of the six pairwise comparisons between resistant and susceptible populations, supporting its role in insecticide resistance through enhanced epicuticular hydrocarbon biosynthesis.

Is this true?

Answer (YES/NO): YES